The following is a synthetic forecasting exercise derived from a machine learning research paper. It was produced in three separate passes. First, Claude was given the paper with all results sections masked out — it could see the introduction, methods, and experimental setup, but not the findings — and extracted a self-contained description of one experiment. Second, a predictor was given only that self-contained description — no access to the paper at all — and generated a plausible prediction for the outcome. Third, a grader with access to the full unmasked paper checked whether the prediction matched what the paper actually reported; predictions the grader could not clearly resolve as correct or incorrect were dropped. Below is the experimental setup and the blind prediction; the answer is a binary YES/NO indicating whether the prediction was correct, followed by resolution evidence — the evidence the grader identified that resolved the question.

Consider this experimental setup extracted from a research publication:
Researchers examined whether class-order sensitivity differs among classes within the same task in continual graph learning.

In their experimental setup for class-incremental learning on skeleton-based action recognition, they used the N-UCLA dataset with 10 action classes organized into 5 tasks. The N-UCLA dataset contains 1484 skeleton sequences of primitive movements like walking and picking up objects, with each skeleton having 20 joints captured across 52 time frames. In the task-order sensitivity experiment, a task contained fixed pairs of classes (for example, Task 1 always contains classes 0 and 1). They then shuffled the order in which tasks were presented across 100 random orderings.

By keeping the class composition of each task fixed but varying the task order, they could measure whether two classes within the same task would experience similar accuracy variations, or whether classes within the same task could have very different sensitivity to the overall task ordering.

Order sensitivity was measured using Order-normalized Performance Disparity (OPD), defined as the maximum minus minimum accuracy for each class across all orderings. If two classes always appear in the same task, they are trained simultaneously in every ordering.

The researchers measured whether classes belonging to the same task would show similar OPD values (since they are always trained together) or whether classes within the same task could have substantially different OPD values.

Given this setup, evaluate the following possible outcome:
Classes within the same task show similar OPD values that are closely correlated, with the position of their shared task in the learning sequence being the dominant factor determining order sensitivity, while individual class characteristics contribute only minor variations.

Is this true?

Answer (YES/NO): NO